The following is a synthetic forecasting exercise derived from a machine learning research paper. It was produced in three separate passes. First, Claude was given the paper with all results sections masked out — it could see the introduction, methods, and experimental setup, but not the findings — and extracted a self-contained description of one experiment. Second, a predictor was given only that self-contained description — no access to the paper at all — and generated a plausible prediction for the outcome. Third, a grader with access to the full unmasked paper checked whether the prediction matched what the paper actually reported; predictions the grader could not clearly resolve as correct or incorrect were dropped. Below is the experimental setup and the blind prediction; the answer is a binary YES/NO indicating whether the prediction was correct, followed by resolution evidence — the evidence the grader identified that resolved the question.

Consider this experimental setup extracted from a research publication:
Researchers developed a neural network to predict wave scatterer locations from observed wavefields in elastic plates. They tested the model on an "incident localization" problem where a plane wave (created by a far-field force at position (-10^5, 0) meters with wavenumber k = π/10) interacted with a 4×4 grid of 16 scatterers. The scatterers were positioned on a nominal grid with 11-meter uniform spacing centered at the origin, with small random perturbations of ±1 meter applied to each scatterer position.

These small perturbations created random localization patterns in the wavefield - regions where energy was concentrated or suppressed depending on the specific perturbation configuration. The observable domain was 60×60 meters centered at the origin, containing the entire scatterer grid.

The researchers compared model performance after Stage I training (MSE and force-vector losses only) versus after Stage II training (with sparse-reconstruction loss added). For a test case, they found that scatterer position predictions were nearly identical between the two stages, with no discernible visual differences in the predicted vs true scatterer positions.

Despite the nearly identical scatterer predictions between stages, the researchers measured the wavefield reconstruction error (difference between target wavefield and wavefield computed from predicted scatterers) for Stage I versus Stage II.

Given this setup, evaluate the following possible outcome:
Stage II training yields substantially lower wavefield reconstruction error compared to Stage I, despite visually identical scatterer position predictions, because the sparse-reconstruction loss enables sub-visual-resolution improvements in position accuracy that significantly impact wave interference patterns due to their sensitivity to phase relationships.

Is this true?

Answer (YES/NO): NO